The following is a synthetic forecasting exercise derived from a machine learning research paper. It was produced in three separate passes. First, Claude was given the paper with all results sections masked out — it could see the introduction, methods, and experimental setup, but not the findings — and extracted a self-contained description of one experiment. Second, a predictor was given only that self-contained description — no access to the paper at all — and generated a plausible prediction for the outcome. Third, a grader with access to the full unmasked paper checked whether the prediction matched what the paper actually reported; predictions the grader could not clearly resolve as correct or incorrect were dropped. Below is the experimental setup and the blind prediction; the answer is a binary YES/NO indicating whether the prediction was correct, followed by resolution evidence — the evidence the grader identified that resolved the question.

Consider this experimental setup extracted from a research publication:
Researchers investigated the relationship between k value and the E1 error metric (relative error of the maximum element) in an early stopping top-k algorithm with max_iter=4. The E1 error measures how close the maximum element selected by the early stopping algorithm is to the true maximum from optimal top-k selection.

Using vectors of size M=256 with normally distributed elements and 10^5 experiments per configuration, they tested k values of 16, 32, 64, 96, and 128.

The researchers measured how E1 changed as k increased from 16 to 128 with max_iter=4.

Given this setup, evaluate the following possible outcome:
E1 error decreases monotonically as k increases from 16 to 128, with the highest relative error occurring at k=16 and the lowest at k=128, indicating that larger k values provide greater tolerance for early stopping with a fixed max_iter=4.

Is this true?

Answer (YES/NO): YES